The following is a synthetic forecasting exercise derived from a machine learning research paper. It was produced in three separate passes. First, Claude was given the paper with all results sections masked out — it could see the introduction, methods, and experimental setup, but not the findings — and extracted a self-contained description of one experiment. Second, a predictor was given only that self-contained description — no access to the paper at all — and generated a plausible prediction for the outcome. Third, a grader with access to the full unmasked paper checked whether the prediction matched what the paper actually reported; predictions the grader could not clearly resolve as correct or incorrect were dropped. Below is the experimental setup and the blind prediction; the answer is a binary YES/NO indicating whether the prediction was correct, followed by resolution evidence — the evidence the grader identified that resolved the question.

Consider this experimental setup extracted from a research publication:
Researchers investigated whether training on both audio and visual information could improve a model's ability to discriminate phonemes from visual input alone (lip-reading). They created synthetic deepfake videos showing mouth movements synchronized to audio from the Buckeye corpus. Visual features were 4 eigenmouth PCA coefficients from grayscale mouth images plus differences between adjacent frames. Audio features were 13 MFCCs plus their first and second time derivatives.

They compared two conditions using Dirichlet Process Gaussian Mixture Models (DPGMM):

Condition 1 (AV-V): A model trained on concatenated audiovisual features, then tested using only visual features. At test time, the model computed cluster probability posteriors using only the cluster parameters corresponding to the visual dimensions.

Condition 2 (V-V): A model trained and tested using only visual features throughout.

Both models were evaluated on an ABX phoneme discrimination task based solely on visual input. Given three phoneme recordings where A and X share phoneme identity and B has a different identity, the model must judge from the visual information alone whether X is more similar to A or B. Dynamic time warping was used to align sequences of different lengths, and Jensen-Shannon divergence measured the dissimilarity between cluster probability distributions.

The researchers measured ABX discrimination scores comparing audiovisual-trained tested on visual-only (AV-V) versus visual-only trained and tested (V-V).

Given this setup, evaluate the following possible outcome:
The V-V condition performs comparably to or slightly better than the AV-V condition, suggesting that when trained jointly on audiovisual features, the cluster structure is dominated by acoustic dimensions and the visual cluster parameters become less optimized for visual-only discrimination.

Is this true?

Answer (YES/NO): NO